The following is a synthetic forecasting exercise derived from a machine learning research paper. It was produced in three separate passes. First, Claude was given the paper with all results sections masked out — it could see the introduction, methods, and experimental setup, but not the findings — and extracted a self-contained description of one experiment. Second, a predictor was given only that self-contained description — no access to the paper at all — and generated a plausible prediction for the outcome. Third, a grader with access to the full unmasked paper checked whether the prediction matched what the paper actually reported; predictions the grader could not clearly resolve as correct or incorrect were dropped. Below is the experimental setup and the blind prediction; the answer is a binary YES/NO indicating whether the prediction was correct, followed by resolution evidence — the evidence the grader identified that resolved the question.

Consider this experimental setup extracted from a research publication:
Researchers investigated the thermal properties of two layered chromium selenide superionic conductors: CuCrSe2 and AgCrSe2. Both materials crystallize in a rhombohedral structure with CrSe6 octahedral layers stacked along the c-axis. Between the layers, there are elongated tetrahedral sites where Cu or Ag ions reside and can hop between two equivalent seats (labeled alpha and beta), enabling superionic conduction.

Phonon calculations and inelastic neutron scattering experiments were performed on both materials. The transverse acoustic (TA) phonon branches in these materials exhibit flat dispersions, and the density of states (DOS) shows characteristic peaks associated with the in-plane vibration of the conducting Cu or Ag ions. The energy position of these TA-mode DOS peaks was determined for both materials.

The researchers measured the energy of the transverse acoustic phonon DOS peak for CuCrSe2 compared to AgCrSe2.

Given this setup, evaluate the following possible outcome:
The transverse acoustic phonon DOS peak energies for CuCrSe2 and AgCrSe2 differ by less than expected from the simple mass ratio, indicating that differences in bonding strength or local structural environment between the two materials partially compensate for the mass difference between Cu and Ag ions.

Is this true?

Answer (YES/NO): NO